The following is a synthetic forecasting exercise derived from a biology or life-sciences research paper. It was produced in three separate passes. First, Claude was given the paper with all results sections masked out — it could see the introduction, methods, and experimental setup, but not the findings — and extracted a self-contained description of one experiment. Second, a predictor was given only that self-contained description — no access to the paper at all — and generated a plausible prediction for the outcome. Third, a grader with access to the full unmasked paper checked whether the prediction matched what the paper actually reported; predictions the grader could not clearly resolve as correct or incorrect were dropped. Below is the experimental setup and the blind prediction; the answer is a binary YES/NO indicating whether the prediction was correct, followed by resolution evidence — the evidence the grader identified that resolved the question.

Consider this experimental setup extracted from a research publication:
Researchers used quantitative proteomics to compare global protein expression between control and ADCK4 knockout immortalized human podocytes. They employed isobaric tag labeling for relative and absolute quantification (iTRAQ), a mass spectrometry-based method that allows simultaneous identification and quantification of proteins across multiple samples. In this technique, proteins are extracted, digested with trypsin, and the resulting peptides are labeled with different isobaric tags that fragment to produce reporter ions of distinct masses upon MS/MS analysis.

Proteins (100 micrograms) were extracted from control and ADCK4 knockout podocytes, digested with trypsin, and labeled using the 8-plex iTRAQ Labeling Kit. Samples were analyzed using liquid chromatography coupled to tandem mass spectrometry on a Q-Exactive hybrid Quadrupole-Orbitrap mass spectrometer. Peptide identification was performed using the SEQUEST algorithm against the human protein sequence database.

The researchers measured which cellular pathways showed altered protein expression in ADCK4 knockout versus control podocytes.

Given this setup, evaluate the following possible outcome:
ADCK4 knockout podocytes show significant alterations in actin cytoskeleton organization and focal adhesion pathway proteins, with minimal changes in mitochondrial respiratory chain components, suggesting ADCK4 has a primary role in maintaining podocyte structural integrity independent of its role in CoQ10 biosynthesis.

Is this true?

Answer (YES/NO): NO